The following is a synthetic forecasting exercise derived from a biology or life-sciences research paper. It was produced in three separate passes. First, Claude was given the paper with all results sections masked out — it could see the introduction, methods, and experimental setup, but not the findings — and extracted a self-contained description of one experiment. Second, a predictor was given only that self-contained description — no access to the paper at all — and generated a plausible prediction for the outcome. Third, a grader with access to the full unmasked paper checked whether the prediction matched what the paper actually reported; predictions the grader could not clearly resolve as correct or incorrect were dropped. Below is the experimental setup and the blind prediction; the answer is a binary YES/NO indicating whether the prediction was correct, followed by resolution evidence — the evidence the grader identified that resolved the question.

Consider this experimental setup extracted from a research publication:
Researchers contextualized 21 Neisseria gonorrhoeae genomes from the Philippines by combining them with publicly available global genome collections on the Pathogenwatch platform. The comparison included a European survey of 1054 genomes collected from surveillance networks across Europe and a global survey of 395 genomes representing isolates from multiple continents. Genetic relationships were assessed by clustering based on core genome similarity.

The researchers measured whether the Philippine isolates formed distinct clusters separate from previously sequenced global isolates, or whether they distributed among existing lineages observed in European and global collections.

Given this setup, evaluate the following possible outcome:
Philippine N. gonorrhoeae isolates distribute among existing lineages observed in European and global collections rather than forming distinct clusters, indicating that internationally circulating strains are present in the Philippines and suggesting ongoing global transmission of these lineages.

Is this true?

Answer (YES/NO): YES